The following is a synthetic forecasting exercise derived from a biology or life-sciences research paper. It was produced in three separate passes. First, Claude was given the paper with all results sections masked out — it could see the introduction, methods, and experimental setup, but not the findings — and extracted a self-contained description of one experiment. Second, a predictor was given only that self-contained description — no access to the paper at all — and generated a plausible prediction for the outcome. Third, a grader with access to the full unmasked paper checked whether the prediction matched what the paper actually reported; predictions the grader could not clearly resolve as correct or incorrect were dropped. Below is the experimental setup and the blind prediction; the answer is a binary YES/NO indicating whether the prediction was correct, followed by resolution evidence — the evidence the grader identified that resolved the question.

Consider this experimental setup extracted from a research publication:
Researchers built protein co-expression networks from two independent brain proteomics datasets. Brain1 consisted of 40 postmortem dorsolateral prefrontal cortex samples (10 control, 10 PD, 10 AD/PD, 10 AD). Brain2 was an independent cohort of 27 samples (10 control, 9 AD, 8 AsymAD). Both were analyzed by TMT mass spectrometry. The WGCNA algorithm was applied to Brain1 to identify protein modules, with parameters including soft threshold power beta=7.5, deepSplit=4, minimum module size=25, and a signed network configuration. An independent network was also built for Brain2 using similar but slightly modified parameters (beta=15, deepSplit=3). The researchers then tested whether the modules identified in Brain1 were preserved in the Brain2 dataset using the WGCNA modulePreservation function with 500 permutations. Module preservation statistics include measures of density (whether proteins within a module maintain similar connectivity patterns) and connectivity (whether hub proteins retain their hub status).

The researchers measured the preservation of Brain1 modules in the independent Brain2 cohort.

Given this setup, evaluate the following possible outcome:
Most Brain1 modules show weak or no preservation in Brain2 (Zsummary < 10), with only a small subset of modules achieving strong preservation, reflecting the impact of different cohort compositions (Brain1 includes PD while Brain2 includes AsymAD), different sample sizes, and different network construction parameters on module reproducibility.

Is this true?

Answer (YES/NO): NO